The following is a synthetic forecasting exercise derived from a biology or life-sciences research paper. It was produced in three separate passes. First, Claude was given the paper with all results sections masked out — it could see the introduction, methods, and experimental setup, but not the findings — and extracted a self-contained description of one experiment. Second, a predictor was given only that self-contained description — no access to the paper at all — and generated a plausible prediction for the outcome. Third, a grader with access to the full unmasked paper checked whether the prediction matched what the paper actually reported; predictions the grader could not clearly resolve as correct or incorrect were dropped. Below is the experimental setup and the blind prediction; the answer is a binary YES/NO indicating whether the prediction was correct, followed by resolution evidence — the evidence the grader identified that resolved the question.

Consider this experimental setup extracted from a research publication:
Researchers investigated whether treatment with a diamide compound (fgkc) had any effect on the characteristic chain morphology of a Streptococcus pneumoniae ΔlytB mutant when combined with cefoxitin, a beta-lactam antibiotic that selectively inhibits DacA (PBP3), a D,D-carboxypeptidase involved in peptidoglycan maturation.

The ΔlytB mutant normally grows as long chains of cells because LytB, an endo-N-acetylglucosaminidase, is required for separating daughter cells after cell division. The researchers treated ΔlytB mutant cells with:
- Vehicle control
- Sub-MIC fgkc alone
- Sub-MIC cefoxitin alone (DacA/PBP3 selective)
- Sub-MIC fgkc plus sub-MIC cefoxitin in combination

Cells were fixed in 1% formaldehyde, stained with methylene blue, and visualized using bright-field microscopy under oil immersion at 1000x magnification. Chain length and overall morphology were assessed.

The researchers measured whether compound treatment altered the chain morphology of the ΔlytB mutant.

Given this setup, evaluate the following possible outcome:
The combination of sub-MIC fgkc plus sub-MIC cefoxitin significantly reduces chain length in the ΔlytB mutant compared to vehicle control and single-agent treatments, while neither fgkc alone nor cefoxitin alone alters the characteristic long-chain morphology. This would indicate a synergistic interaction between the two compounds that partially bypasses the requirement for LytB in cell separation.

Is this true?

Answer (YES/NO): NO